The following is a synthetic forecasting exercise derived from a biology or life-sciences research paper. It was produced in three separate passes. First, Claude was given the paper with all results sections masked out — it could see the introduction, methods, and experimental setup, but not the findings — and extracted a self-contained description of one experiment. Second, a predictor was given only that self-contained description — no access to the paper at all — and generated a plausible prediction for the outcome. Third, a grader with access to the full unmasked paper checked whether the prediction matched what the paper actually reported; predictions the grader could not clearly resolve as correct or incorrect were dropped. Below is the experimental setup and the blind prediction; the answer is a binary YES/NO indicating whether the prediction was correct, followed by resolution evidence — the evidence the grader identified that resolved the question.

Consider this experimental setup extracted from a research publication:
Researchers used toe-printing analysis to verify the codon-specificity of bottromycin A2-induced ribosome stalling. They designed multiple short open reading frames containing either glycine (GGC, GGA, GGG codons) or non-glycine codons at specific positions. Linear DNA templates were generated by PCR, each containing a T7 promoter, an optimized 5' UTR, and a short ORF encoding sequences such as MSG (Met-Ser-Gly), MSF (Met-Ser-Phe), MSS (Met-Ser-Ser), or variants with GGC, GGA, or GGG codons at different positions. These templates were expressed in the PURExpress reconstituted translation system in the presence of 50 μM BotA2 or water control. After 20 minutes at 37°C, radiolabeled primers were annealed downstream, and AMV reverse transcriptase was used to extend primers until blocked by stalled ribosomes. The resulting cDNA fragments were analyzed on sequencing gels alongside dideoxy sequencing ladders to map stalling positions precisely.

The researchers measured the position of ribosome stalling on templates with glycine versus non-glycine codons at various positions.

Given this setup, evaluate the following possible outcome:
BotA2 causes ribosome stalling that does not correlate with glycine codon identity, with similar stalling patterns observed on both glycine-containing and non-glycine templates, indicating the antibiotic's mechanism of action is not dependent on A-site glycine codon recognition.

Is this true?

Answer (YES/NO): NO